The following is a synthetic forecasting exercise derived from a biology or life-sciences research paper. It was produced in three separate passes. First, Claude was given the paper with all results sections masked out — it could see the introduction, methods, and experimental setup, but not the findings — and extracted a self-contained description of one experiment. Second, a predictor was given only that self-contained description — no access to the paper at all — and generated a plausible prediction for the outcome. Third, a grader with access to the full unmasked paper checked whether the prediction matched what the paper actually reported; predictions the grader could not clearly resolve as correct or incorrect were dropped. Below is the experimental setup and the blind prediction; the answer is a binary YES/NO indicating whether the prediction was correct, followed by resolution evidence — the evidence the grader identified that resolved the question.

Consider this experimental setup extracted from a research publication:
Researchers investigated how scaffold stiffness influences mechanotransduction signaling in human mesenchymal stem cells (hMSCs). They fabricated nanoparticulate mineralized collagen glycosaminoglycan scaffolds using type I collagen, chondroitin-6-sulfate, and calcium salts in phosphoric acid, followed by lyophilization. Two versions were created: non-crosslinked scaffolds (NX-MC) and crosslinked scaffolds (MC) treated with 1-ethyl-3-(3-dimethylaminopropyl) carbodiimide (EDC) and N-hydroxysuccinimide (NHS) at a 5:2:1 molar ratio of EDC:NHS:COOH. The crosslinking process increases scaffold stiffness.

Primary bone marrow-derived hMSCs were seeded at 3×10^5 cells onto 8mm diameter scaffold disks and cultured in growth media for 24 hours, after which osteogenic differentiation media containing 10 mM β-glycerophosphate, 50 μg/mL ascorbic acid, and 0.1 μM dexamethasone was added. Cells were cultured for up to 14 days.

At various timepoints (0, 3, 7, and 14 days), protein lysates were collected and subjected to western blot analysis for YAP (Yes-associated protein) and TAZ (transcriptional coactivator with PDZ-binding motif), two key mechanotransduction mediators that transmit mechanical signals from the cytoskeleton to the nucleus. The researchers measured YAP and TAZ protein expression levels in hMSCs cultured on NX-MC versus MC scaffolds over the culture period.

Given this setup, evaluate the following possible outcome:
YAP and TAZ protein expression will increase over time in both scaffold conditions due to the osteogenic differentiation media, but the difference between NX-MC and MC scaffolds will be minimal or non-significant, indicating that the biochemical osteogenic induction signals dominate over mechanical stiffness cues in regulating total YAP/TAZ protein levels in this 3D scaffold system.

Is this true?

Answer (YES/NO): NO